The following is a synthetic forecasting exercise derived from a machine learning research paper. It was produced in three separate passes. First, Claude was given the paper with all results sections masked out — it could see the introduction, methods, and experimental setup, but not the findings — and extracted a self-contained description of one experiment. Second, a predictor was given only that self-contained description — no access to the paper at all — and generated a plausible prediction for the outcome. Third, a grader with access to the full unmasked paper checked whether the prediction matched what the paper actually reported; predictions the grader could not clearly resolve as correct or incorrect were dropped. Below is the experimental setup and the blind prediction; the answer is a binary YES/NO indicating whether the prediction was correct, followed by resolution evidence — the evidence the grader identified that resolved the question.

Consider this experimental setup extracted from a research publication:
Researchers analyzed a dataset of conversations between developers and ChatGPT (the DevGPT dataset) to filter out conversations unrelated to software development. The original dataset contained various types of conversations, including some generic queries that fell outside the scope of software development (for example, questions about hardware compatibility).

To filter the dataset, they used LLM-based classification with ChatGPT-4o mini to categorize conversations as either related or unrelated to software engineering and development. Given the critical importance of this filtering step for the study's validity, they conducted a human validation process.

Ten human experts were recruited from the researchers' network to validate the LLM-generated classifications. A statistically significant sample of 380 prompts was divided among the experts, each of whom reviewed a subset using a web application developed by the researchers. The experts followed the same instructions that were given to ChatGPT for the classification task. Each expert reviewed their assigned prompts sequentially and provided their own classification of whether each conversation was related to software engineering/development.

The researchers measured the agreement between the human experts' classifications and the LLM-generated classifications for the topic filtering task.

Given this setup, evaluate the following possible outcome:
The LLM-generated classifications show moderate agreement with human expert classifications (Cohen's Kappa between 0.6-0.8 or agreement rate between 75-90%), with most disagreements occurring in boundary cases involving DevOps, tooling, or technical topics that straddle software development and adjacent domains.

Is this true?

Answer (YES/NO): NO